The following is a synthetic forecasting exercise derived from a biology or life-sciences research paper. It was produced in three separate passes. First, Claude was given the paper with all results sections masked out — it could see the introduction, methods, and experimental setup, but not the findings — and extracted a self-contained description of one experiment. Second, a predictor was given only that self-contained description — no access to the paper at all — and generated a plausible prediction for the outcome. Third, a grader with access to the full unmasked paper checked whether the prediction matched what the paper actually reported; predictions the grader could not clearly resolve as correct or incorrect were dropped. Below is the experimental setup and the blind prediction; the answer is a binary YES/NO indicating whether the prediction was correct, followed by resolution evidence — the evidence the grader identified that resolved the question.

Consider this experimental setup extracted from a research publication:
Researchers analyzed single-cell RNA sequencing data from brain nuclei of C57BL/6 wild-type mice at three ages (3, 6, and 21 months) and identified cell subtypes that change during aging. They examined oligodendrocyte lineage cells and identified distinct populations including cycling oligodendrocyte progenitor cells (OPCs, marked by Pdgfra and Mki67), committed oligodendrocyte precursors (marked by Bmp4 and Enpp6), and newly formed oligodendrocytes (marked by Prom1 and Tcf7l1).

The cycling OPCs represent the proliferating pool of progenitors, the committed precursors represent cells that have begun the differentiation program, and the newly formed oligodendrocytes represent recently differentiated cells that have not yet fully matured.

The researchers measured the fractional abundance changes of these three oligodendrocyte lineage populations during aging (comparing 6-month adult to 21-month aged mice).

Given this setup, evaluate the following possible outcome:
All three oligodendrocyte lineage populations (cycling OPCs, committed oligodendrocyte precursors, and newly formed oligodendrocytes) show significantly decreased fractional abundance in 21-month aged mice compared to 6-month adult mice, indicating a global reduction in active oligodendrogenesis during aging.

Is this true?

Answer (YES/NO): NO